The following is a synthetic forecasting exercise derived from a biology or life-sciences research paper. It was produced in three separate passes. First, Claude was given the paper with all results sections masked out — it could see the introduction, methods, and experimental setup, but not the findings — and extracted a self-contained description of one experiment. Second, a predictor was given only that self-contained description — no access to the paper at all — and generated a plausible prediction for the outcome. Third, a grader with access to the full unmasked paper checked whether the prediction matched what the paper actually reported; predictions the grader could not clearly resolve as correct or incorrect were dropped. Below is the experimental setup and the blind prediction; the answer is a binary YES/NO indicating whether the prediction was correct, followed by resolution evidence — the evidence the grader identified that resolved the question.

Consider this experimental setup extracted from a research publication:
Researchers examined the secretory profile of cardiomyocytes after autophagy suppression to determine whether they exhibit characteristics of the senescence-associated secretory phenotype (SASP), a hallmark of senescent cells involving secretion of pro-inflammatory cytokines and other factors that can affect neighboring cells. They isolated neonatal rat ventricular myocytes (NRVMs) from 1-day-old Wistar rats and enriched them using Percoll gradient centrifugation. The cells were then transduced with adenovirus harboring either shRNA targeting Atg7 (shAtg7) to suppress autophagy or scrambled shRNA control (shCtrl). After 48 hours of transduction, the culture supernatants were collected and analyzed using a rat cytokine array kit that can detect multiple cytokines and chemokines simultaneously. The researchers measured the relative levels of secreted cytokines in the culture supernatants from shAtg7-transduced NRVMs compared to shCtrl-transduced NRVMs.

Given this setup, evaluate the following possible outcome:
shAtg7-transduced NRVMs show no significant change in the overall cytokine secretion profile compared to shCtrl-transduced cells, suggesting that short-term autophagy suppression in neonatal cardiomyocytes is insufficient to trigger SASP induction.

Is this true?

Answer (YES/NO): NO